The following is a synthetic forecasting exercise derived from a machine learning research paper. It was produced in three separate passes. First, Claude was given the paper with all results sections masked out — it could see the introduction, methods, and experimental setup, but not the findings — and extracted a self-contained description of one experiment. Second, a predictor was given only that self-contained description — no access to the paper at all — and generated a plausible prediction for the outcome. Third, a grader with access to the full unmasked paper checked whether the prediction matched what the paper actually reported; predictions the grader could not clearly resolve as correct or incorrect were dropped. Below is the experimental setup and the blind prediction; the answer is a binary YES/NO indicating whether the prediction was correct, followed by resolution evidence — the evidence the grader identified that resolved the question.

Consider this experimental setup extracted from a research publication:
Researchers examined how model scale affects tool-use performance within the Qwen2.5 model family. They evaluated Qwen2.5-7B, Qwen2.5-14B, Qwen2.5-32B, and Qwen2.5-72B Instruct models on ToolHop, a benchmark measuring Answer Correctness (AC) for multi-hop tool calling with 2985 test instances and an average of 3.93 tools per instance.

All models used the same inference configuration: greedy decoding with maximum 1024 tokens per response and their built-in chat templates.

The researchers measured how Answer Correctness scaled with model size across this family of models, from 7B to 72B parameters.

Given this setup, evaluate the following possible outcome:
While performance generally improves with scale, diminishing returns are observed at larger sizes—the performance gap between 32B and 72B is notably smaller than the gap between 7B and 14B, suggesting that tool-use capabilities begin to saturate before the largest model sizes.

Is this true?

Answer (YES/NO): NO